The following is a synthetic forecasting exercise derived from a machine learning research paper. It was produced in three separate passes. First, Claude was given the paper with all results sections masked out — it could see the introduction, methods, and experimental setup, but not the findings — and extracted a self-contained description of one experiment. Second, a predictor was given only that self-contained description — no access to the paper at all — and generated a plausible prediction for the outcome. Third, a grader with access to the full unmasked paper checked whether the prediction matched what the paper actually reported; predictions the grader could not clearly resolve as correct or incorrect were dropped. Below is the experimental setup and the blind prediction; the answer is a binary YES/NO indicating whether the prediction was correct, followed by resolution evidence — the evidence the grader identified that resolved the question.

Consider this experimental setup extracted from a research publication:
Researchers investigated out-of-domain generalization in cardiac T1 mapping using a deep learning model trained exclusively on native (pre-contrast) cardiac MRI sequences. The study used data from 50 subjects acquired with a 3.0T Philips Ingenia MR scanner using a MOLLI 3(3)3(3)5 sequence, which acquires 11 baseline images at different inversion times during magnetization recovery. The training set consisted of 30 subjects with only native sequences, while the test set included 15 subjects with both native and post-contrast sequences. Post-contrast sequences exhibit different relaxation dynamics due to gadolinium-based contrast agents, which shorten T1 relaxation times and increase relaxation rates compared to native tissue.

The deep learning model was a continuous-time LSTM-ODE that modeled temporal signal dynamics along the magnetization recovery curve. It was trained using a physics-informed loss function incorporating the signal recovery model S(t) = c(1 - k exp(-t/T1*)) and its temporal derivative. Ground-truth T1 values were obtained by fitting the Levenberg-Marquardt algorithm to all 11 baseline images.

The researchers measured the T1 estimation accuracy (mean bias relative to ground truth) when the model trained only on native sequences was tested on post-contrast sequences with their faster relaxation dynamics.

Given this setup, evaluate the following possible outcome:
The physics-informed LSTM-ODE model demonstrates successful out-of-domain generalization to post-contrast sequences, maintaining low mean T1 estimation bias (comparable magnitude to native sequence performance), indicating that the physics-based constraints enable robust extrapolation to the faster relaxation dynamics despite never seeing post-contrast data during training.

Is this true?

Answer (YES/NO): YES